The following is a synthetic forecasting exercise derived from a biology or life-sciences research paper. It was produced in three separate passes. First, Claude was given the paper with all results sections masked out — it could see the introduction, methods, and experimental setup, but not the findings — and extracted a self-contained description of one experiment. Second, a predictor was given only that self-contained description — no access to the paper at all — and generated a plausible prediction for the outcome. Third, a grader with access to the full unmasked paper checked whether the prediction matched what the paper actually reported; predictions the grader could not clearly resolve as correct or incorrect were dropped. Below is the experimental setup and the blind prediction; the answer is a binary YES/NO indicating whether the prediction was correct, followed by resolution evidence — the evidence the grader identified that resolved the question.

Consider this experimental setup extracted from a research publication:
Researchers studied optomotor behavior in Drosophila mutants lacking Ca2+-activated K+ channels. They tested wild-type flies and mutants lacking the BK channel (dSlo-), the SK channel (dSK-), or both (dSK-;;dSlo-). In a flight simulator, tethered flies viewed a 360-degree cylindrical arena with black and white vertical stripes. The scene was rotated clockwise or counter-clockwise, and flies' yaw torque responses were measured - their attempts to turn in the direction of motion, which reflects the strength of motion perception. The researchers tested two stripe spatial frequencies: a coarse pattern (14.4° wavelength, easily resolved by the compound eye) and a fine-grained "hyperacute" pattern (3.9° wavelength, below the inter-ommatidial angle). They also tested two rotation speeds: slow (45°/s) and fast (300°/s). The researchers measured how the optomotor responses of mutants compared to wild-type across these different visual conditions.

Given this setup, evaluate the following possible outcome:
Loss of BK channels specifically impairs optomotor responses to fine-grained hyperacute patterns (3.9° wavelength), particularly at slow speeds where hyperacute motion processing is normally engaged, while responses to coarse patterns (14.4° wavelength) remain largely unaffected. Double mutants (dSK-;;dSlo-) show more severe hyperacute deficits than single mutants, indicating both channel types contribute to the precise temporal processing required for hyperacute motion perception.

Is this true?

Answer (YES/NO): NO